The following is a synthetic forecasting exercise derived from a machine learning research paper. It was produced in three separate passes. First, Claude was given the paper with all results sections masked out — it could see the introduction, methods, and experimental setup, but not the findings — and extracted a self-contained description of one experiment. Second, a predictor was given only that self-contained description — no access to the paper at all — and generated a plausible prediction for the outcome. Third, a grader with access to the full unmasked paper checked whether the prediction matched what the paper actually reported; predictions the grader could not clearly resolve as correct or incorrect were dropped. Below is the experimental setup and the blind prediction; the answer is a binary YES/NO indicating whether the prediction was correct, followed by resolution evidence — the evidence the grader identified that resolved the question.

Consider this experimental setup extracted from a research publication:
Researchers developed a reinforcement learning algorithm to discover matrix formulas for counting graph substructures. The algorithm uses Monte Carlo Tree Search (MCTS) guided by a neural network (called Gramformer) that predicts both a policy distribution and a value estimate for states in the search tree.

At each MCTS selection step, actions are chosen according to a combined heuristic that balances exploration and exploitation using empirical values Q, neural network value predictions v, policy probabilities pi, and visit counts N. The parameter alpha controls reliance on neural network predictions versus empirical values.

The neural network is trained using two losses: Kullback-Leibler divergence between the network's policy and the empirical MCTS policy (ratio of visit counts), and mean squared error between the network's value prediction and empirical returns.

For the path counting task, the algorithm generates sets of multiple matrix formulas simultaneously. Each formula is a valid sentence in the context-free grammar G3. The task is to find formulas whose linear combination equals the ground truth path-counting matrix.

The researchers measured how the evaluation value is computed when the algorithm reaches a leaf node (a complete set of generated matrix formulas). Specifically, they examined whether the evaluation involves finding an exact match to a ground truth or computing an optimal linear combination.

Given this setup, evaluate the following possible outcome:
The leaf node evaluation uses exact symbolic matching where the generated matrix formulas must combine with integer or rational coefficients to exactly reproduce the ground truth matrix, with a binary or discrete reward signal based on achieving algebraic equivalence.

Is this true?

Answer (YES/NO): NO